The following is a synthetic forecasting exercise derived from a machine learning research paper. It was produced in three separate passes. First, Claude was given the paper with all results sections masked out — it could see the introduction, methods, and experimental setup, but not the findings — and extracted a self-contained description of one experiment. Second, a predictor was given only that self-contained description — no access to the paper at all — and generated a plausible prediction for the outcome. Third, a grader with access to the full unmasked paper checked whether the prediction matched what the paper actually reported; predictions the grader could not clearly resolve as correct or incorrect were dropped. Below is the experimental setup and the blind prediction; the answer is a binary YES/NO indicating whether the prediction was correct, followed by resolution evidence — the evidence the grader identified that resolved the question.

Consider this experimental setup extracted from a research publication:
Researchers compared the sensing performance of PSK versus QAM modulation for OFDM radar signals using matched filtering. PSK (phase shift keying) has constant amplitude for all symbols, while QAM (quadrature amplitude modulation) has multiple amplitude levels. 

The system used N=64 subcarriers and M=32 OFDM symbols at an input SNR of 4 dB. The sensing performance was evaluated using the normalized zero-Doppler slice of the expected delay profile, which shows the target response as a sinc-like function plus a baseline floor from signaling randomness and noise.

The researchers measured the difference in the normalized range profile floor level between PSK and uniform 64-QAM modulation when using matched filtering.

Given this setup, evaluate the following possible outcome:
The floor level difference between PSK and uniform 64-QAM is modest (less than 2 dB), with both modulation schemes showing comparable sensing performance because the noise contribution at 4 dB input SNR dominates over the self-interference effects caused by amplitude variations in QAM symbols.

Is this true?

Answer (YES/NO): NO